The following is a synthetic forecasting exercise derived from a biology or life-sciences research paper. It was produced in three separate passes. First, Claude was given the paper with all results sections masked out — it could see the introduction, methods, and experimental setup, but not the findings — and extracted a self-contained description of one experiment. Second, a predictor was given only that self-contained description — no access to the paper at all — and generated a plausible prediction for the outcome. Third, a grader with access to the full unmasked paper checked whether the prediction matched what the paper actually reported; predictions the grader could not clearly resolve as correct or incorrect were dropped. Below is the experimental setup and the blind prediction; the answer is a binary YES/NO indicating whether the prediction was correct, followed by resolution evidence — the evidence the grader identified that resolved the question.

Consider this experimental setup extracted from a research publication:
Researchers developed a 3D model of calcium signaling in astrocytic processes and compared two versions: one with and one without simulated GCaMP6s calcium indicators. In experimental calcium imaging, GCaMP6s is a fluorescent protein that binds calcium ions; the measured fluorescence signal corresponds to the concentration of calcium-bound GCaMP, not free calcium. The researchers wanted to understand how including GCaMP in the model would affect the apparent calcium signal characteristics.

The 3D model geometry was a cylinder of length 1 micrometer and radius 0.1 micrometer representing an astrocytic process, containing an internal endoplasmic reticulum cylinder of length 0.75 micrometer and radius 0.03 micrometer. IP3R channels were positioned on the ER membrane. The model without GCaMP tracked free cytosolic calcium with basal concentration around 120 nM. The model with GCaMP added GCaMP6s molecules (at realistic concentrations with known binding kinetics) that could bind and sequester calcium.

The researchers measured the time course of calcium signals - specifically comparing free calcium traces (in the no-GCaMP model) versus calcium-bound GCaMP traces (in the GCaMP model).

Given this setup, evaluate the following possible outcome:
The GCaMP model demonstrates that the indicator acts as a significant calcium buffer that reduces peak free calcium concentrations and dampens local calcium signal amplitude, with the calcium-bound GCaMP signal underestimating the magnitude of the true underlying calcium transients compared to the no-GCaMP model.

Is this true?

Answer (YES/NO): NO